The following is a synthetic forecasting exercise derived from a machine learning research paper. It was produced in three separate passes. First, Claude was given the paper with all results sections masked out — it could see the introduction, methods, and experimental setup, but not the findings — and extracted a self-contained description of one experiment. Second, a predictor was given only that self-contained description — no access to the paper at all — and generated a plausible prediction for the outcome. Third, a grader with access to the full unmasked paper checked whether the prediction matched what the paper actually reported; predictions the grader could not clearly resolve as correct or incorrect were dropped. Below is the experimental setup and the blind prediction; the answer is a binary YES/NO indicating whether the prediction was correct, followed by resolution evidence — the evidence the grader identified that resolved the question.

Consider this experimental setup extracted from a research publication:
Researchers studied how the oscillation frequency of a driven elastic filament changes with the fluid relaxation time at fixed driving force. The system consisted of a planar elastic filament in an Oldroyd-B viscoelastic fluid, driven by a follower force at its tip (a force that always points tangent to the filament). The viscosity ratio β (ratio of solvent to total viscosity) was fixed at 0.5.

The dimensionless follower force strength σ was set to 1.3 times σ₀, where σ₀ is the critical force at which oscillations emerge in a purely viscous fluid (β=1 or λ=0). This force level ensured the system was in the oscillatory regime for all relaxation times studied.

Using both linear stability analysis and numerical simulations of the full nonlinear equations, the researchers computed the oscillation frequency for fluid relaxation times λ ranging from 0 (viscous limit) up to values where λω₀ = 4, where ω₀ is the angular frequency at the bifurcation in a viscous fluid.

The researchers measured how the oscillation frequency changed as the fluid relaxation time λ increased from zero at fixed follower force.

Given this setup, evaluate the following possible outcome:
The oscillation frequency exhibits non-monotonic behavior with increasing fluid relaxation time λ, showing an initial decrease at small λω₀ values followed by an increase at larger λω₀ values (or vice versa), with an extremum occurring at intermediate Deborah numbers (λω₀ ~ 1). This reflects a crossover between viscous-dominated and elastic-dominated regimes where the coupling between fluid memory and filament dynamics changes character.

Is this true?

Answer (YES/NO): NO